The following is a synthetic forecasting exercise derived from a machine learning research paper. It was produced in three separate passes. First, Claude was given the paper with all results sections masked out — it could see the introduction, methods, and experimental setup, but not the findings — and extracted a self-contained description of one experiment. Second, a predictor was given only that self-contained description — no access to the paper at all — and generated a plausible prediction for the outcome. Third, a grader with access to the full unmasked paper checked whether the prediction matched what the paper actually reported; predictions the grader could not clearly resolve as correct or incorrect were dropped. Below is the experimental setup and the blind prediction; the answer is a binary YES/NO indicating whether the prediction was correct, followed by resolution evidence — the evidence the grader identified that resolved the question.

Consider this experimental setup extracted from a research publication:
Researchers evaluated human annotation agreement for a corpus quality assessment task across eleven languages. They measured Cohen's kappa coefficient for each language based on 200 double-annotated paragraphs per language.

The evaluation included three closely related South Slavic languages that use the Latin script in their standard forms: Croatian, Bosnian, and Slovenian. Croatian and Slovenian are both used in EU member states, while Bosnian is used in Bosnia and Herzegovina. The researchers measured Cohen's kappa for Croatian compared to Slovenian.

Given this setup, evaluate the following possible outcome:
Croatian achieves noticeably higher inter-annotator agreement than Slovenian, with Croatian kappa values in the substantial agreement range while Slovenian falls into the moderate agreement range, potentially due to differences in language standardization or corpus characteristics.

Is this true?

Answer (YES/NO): NO